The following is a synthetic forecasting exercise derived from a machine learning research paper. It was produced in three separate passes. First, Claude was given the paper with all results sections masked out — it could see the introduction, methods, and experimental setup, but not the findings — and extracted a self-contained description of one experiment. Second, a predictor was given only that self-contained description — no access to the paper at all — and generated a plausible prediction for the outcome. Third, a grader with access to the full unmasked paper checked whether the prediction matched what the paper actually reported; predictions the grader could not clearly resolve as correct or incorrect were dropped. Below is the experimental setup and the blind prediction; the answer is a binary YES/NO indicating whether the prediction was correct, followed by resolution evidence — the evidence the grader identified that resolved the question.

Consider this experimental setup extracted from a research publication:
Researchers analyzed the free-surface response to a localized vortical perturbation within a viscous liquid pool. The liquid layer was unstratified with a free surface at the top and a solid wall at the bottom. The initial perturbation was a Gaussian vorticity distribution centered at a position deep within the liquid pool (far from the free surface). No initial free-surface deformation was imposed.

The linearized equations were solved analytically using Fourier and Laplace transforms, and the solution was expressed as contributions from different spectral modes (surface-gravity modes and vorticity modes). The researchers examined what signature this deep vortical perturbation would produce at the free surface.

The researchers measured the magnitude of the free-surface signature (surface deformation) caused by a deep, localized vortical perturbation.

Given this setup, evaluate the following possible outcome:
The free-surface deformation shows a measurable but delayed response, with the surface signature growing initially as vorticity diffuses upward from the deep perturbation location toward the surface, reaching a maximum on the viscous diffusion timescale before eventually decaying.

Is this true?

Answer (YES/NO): NO